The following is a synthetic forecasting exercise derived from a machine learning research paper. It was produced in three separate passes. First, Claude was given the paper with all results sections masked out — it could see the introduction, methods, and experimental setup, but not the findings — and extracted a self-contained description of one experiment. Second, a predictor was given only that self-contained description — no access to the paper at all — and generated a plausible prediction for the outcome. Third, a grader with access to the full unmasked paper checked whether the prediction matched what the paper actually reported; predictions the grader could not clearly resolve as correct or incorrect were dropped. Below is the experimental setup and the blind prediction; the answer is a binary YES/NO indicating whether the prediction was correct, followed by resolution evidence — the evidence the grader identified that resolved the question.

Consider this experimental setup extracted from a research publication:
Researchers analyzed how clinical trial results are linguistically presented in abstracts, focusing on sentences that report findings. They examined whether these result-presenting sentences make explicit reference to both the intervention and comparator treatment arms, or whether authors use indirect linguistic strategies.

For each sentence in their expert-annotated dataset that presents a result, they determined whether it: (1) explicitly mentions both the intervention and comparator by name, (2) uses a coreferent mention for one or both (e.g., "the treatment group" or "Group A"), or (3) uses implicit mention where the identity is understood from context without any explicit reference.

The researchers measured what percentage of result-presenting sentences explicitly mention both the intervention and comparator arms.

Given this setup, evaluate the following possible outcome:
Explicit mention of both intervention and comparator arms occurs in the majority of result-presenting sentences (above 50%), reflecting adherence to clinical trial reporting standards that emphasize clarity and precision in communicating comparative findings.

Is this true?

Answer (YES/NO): NO